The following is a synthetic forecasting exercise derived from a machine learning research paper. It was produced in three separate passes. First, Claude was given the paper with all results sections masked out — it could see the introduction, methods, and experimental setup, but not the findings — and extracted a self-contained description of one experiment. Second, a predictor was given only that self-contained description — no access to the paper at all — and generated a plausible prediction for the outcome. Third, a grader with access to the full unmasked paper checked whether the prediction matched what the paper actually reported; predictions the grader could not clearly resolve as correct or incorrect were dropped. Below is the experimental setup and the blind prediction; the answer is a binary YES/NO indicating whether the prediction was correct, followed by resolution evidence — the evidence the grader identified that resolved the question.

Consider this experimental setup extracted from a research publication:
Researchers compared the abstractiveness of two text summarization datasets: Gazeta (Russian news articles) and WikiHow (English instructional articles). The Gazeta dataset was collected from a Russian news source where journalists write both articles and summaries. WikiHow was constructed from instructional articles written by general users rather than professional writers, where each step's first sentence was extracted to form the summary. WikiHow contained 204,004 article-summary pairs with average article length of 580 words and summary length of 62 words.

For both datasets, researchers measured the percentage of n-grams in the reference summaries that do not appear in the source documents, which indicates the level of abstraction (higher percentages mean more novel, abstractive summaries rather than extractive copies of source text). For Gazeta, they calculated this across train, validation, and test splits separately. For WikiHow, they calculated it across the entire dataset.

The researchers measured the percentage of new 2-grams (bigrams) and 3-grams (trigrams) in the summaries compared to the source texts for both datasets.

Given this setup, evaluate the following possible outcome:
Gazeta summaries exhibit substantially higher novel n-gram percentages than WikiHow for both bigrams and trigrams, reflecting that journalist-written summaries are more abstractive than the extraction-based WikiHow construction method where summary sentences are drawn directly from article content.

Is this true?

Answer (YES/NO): NO